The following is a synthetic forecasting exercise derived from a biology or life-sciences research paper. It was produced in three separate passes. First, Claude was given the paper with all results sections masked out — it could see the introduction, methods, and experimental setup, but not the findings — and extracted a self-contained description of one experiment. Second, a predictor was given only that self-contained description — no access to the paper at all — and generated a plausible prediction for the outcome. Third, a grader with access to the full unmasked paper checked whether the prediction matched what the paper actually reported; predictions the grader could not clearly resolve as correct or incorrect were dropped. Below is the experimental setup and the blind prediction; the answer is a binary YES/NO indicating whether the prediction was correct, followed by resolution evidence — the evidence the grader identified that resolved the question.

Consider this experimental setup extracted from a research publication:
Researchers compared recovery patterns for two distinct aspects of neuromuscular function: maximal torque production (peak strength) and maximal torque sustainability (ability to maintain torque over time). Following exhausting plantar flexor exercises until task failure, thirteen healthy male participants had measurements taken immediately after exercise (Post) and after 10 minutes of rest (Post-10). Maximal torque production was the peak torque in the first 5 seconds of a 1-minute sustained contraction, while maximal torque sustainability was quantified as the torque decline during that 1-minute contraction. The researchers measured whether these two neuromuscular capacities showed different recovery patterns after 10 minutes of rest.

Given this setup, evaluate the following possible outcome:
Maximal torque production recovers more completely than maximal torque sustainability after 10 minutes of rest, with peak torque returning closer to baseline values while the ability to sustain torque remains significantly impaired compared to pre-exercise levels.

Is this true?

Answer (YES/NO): NO